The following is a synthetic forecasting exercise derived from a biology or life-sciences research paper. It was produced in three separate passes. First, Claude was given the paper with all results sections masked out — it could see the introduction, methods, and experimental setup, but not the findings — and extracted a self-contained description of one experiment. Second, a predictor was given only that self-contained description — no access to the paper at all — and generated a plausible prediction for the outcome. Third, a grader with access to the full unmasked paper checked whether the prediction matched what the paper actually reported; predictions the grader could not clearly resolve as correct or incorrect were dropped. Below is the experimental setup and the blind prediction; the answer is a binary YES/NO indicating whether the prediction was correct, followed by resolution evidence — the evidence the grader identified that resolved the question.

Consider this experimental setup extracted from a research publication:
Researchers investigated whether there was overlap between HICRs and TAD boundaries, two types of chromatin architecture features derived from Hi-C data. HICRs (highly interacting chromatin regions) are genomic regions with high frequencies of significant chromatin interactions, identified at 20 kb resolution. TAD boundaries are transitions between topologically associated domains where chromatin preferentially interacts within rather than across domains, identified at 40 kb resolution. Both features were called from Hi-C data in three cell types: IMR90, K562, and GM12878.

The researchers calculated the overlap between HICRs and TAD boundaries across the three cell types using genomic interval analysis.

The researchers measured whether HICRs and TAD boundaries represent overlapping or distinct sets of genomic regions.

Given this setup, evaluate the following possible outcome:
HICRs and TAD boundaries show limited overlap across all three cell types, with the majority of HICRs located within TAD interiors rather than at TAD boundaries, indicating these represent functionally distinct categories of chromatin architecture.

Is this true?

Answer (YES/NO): NO